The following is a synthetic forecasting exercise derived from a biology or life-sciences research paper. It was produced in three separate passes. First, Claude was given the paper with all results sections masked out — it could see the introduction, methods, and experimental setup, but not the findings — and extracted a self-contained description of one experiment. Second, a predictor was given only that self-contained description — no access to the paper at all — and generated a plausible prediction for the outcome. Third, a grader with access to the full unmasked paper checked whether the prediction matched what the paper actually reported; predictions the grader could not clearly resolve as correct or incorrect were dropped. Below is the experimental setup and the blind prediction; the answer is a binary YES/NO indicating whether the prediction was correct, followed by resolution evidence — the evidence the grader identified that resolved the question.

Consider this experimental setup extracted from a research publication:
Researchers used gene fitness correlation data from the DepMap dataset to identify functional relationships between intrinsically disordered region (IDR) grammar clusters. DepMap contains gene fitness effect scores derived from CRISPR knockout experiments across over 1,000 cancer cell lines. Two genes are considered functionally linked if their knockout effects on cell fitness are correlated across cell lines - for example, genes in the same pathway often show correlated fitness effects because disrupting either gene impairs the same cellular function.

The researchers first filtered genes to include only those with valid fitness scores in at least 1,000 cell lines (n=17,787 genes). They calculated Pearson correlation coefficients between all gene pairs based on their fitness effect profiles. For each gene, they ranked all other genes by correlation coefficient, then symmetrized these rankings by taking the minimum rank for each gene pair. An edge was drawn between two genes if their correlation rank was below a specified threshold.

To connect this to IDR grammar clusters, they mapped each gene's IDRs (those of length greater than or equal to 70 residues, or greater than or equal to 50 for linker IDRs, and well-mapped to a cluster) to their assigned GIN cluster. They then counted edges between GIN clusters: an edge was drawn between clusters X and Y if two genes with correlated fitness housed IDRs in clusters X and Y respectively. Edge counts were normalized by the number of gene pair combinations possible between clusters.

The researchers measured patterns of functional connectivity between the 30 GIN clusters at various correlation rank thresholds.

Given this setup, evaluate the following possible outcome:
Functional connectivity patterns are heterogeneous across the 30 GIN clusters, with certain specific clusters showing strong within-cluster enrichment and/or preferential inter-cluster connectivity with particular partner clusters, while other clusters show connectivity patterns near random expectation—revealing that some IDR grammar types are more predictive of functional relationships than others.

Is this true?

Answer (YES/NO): YES